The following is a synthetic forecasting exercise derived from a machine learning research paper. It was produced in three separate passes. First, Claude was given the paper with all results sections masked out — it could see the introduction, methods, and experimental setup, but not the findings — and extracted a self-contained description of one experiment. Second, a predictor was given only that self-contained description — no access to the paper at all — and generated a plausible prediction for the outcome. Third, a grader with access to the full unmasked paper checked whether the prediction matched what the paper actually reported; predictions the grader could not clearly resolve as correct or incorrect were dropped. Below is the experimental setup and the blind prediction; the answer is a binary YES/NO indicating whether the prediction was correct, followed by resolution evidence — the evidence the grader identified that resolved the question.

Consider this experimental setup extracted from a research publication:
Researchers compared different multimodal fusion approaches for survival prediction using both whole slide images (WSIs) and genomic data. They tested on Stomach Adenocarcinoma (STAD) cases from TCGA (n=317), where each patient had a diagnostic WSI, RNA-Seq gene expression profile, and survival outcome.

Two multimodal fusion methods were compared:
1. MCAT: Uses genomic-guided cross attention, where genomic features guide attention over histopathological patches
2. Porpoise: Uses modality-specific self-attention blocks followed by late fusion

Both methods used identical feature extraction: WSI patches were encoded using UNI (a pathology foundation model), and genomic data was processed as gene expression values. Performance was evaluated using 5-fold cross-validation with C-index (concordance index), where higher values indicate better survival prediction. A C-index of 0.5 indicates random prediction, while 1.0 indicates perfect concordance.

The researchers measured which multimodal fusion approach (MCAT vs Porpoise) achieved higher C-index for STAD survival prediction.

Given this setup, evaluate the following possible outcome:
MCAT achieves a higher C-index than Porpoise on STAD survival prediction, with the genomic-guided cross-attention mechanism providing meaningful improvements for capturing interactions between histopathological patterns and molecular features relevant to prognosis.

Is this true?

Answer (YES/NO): NO